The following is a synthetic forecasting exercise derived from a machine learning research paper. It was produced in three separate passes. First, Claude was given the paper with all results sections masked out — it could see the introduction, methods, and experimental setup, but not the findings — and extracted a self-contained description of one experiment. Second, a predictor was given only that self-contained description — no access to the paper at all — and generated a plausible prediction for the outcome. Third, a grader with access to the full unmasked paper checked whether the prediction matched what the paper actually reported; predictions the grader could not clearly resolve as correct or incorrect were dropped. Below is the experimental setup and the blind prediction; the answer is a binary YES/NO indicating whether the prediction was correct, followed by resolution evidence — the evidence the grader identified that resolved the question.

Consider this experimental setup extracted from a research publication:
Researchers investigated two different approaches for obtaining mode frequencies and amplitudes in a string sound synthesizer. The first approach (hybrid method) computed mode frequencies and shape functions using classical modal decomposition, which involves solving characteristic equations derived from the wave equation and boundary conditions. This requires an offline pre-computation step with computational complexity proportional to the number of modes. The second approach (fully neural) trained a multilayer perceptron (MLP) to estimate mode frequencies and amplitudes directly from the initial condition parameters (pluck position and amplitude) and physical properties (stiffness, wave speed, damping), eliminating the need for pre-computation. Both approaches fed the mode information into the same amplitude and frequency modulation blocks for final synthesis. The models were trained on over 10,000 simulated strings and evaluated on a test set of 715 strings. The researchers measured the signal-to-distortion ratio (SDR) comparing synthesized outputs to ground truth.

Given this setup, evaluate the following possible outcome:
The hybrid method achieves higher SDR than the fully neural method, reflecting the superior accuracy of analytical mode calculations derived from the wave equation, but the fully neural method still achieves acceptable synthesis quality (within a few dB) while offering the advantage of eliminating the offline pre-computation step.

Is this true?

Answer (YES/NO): NO